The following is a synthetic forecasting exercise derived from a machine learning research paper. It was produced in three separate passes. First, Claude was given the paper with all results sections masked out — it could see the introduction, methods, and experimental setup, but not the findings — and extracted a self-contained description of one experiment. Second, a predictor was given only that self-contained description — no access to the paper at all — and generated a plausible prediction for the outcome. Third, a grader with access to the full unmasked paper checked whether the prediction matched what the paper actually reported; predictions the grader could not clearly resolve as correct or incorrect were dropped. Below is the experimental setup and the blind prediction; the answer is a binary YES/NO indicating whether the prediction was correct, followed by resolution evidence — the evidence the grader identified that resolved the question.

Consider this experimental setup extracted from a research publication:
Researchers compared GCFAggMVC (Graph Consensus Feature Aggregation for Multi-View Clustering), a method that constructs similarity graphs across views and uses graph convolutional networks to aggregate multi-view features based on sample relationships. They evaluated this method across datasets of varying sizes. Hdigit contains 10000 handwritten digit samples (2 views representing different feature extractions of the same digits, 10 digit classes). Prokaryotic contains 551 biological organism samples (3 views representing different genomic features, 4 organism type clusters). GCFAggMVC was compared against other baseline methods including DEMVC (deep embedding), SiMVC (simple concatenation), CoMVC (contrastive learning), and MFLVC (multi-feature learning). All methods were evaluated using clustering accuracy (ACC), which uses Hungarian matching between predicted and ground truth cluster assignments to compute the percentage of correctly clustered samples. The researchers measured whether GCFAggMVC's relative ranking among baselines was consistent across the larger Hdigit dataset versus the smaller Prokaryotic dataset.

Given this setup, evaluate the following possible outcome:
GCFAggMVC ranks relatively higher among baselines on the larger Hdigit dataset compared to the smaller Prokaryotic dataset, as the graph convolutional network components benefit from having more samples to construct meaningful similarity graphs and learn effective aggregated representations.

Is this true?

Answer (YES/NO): YES